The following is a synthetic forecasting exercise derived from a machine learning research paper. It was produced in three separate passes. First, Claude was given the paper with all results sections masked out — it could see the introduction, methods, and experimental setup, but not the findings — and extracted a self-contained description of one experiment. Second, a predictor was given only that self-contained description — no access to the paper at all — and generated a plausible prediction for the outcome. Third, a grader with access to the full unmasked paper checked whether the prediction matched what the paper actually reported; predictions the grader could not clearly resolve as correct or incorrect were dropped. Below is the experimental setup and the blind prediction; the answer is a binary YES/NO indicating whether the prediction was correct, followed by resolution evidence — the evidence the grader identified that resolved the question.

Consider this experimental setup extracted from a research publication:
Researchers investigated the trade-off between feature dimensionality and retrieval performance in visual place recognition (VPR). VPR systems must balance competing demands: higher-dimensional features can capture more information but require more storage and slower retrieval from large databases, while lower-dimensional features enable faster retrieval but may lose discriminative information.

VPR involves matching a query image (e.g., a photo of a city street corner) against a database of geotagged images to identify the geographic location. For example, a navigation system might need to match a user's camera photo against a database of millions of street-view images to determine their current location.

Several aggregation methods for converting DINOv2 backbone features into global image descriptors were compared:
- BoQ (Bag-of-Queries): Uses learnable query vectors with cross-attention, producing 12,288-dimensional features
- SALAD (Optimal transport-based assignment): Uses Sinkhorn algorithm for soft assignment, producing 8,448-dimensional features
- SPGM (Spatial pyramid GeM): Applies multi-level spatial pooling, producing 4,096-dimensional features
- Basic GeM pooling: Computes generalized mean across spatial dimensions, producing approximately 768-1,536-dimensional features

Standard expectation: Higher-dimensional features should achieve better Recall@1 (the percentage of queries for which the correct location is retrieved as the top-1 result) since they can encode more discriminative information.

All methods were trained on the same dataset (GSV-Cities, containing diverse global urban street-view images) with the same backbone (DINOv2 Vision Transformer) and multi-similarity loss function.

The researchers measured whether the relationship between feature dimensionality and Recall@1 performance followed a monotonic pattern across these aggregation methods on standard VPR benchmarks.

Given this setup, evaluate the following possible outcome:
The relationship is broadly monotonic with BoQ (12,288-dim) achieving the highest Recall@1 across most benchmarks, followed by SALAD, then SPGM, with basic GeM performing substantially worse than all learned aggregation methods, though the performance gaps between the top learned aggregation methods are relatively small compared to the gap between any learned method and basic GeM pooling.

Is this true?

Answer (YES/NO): NO